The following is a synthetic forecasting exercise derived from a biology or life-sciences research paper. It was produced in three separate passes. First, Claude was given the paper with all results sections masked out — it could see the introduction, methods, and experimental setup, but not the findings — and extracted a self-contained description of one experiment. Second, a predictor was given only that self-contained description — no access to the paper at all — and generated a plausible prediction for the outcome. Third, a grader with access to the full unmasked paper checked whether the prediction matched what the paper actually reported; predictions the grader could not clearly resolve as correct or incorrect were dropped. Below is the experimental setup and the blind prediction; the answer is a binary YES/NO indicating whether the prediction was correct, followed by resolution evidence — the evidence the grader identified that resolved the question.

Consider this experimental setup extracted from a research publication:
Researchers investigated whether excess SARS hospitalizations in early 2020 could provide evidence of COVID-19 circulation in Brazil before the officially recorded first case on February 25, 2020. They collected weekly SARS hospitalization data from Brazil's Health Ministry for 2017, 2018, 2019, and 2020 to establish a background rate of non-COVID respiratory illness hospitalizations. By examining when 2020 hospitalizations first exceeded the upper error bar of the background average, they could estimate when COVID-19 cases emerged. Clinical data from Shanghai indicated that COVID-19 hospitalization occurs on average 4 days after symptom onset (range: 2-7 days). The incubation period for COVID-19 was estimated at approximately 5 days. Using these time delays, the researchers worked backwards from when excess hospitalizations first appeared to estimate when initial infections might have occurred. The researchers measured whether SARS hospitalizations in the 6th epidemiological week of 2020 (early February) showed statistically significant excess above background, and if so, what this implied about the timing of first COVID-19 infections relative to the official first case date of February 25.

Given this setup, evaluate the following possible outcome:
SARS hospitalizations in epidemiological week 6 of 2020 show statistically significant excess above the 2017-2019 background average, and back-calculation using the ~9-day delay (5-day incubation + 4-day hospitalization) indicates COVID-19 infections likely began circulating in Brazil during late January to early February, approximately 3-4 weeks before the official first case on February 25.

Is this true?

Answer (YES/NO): YES